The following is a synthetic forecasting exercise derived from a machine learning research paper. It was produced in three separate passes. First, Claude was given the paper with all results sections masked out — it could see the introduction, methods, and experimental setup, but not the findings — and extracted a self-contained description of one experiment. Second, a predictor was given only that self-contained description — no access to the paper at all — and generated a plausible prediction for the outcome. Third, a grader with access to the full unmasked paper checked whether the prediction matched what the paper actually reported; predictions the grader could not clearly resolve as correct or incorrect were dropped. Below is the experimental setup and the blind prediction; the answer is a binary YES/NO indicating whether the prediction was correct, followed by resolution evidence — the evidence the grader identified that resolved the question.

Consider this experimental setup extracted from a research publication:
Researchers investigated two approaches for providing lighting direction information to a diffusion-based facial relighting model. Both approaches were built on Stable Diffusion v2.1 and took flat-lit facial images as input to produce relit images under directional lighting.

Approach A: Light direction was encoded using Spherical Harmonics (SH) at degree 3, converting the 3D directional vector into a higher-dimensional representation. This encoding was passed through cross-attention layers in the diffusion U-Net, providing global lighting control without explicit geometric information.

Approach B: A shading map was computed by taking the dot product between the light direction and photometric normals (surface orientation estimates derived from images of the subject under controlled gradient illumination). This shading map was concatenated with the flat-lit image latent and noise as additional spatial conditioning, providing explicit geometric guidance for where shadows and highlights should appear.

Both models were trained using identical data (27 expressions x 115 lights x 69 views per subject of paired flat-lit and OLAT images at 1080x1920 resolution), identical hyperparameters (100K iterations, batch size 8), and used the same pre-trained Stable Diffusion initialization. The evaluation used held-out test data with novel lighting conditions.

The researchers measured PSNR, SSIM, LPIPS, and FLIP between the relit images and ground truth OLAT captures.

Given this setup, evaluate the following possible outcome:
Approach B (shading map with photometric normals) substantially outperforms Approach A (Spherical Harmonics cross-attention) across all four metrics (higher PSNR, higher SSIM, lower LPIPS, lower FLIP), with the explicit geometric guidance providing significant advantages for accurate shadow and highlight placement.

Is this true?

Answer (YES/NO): NO